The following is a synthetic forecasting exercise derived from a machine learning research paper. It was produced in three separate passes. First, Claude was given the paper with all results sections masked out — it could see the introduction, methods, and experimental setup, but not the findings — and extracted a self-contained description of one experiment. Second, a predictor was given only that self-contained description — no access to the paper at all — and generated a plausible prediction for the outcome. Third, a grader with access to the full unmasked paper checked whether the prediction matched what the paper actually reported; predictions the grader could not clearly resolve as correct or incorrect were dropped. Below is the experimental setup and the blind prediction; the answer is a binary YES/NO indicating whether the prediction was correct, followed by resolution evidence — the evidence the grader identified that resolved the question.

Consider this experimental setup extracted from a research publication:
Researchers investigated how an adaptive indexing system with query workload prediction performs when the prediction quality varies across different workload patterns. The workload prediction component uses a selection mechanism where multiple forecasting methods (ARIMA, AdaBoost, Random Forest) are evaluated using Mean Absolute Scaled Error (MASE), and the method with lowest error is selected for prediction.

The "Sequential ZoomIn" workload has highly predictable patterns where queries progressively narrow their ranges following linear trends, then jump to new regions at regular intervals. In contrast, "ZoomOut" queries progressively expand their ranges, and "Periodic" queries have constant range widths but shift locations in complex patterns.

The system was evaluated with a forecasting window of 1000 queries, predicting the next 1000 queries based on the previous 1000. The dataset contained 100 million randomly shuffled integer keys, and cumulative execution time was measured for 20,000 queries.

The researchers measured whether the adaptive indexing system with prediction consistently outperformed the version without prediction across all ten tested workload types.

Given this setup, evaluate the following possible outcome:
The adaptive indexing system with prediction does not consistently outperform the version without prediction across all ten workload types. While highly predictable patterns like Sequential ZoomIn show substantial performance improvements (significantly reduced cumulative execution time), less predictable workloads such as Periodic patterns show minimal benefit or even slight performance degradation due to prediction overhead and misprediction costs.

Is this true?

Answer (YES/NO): NO